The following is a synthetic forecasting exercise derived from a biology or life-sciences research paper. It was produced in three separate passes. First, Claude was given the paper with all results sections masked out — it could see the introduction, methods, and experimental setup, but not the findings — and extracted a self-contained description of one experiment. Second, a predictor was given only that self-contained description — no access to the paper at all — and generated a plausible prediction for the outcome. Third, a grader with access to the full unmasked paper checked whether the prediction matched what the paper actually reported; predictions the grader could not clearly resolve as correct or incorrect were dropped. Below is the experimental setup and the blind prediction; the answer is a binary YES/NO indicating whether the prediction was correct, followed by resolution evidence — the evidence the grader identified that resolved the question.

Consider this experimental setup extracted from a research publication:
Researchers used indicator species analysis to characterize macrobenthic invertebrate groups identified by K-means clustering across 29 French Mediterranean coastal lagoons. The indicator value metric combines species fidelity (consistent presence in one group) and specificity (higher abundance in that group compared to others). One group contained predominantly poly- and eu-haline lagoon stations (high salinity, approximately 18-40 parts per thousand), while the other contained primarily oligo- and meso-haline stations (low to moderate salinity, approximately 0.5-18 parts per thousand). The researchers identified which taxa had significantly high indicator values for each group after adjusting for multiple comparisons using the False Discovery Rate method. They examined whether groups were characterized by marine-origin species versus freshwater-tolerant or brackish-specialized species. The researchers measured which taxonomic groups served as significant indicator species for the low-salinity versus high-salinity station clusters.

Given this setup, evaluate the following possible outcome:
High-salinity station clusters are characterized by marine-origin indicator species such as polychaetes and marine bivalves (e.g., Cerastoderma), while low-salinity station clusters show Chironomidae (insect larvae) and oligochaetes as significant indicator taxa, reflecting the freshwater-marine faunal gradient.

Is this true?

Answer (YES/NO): NO